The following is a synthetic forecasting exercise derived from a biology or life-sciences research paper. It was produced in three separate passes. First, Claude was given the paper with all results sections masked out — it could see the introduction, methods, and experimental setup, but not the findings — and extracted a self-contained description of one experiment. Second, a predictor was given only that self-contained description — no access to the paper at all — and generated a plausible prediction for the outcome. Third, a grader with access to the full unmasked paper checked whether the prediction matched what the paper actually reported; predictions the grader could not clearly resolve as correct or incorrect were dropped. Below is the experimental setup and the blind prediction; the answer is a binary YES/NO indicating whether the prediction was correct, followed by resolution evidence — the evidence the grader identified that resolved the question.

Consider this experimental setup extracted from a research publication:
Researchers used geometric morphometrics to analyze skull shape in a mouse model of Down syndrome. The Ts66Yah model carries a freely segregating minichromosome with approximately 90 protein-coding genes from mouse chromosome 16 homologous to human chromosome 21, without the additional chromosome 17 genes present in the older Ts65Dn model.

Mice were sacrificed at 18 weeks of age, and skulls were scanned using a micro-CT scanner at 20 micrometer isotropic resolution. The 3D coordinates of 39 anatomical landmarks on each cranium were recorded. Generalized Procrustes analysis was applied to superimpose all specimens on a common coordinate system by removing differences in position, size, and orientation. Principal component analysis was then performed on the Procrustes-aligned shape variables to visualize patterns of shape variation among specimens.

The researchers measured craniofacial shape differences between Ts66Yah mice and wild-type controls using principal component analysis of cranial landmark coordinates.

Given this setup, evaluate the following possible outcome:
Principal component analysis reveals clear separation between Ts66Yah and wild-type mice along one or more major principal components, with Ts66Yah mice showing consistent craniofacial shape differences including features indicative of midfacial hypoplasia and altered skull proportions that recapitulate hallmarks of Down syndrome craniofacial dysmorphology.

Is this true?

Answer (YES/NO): YES